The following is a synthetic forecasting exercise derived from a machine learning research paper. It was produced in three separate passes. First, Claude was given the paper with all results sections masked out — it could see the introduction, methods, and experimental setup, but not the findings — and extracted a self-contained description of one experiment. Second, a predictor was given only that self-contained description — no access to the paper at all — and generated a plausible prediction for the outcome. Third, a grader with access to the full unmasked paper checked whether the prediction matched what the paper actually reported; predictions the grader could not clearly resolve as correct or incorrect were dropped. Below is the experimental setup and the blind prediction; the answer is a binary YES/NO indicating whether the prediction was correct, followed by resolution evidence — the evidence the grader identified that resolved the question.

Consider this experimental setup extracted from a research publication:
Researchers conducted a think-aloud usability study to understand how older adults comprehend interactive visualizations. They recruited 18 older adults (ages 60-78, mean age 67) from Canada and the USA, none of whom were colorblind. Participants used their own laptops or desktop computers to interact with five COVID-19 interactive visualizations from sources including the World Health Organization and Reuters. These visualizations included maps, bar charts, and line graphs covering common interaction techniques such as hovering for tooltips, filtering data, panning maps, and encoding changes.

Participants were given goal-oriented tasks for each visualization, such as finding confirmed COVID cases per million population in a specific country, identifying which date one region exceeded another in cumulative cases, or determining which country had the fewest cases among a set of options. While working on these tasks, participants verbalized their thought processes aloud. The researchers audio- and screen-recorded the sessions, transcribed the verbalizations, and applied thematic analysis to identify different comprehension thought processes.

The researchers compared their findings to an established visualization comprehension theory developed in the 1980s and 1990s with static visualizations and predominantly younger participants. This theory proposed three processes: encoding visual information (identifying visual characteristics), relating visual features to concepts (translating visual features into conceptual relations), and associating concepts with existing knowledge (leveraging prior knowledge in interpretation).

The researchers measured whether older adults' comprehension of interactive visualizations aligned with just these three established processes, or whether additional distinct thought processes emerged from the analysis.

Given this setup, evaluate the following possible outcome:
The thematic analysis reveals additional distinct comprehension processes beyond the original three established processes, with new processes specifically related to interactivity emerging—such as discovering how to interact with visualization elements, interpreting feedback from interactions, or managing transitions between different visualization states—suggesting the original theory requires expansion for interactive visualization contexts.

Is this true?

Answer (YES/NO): NO